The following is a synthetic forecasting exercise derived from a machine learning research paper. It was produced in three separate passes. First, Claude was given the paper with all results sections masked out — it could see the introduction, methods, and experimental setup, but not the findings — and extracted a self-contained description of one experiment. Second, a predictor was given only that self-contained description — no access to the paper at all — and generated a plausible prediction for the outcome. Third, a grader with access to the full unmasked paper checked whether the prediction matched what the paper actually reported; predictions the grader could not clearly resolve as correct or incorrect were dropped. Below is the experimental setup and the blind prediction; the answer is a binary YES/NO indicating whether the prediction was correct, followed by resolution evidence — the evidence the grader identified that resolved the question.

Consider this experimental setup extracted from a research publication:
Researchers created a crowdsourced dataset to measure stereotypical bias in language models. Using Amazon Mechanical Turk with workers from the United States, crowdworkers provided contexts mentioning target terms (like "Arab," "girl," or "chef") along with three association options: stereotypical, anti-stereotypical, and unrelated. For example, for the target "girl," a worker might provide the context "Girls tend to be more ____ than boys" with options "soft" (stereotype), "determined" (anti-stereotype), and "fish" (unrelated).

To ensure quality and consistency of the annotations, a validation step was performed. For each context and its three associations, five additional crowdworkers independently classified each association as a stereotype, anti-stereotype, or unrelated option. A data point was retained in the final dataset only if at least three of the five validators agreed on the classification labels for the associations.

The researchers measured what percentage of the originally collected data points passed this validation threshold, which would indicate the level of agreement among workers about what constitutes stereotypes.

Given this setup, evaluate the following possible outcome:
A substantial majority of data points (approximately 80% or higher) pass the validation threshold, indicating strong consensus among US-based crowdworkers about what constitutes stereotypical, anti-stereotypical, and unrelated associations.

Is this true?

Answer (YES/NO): YES